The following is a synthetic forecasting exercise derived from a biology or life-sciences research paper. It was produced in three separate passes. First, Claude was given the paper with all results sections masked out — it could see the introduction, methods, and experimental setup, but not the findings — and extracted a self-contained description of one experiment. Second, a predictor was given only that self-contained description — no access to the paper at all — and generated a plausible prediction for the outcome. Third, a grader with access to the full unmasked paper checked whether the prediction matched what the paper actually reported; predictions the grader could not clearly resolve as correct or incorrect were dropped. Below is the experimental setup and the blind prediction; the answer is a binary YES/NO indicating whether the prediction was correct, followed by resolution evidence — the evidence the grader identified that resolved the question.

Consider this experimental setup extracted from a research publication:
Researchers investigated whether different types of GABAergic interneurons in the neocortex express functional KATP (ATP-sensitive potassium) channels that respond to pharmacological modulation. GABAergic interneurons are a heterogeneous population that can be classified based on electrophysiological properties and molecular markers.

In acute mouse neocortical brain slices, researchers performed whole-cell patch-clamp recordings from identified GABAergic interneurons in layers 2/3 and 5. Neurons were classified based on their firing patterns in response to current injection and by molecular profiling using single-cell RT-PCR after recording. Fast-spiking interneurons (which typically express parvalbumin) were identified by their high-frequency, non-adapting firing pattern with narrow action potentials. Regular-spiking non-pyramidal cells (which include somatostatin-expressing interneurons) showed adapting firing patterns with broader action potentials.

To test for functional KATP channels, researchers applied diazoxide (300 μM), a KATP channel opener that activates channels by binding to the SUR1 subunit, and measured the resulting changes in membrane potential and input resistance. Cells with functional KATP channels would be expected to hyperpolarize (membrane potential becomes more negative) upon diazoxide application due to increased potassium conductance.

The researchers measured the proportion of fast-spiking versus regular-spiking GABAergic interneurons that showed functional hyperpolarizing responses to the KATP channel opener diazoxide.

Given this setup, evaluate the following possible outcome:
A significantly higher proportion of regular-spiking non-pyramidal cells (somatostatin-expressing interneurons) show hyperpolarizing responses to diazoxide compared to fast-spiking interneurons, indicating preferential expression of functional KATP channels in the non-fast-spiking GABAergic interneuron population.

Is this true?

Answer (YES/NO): NO